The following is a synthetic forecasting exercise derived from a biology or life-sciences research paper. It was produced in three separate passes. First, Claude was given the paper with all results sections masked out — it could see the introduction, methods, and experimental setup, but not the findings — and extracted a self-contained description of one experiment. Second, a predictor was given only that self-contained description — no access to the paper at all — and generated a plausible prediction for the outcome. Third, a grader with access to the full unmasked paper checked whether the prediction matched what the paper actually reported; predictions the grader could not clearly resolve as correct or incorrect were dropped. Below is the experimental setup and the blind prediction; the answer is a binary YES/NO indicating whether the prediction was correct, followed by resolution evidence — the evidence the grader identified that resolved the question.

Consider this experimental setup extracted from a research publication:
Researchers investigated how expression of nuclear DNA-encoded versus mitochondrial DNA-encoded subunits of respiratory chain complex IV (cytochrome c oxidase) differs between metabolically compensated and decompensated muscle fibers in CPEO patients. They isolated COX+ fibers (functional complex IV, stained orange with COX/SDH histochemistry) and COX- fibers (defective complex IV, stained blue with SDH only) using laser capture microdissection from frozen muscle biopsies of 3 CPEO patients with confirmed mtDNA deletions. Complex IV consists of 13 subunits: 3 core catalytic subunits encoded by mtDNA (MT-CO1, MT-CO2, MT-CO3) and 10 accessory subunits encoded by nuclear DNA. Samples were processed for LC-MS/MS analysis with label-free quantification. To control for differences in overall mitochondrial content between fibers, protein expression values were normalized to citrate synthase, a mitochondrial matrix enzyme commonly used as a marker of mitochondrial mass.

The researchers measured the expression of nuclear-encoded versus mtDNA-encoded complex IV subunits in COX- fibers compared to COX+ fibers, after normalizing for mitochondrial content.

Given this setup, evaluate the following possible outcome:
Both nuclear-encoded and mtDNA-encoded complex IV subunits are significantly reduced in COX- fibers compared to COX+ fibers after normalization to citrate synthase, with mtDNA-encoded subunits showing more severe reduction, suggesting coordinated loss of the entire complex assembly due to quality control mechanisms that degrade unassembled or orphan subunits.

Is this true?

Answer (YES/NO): YES